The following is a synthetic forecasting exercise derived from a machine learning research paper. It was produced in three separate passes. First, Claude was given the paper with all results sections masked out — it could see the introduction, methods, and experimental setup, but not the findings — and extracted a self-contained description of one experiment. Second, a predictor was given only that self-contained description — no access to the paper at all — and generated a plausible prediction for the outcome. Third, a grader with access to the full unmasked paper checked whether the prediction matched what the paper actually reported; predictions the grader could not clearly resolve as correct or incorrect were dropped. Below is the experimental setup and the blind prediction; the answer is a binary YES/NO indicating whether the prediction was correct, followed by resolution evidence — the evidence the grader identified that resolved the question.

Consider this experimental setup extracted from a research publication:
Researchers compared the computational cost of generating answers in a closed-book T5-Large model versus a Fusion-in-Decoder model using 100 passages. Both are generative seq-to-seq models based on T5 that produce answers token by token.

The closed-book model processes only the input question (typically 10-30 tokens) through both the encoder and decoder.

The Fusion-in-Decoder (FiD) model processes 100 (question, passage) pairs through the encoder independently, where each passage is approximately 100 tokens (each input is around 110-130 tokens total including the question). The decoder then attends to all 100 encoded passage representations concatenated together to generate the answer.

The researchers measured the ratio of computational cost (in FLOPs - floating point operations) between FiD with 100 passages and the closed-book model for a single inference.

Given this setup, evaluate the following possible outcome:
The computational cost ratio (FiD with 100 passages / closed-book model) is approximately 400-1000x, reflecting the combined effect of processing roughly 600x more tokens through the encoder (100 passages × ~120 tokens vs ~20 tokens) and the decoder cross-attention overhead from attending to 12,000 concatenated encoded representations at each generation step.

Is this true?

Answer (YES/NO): NO